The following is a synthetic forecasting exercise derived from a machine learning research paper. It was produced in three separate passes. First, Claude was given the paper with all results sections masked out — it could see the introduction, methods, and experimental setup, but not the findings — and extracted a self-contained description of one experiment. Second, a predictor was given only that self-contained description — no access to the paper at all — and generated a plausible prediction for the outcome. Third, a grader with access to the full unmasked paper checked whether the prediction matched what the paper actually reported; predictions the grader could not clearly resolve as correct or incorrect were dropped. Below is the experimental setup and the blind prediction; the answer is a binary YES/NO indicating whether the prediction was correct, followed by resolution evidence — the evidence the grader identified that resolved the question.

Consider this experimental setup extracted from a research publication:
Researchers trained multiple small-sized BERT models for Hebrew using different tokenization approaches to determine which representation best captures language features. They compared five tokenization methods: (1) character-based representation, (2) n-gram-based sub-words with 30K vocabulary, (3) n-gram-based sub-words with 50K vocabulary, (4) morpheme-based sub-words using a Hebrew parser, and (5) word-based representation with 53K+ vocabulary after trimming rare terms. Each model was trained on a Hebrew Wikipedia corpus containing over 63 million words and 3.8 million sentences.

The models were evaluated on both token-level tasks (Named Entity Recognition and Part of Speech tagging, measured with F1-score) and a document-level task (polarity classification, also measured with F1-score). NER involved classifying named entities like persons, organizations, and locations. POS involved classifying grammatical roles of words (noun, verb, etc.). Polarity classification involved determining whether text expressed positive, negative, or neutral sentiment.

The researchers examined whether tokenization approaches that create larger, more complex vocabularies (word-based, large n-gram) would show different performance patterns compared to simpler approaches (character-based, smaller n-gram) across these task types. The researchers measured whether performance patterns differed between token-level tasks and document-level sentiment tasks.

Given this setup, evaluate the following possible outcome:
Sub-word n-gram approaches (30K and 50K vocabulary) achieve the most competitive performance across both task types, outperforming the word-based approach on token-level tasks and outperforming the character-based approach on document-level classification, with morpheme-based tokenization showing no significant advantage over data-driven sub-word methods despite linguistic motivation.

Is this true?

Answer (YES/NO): NO